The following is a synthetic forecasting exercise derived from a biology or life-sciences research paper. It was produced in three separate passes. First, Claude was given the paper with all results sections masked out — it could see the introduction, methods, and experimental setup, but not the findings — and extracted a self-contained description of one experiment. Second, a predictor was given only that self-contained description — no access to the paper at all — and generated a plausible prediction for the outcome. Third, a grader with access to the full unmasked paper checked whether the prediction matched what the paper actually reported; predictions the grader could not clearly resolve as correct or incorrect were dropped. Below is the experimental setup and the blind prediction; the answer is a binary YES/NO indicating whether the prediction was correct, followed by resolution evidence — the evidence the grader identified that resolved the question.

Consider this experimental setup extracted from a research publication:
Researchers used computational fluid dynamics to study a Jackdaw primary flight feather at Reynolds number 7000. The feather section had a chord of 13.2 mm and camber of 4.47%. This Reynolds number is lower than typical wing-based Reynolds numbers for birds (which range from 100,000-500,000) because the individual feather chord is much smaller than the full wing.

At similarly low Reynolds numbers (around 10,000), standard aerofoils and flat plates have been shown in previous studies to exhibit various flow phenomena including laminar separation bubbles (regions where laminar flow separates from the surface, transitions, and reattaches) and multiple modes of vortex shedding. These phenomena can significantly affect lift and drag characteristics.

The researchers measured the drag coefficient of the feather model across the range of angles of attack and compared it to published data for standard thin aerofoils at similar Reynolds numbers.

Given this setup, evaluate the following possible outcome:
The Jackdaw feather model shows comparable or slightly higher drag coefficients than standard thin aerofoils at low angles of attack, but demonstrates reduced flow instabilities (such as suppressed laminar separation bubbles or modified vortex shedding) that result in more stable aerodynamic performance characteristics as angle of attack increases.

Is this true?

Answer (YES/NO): YES